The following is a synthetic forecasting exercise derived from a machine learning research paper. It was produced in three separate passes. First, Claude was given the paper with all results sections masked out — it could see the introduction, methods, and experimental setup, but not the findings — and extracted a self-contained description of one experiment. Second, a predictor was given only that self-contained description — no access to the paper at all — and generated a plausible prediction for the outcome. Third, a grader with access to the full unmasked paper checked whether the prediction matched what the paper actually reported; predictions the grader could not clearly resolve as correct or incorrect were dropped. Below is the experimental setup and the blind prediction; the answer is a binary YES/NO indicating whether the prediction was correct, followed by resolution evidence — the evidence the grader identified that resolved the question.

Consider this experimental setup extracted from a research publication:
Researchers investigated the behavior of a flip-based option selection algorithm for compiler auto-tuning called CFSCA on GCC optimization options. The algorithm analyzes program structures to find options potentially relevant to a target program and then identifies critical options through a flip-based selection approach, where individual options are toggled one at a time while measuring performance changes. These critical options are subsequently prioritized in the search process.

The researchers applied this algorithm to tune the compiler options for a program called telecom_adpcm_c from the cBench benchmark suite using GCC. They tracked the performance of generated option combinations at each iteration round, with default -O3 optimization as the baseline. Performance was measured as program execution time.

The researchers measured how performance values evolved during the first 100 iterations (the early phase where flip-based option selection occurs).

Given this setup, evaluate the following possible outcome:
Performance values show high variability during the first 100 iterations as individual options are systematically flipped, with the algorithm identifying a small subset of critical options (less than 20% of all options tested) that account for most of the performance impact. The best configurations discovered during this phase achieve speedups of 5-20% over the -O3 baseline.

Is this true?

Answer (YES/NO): NO